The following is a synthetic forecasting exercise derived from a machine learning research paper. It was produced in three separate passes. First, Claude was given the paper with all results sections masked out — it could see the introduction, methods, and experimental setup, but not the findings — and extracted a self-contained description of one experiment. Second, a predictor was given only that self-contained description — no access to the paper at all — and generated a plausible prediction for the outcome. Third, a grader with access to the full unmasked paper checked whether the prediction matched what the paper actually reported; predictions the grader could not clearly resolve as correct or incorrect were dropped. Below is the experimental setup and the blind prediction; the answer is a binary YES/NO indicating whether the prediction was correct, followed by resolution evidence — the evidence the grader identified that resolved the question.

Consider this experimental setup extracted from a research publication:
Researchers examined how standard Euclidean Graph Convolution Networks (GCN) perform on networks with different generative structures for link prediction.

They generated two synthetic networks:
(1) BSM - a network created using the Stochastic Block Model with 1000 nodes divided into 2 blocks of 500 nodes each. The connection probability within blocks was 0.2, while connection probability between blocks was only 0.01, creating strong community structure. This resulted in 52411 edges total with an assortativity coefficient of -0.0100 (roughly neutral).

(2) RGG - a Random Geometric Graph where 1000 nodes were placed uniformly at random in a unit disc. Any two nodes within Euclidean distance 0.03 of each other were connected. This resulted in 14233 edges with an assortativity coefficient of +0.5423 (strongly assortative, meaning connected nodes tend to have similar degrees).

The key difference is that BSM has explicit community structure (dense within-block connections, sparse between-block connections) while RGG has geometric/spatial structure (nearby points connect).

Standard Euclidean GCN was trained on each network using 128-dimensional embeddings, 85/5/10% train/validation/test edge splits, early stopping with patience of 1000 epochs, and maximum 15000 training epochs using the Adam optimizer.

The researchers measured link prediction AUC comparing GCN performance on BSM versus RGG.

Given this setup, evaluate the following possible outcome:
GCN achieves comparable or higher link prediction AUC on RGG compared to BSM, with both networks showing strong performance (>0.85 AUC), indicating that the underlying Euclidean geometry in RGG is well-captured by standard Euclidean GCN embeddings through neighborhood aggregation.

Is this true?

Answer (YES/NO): NO